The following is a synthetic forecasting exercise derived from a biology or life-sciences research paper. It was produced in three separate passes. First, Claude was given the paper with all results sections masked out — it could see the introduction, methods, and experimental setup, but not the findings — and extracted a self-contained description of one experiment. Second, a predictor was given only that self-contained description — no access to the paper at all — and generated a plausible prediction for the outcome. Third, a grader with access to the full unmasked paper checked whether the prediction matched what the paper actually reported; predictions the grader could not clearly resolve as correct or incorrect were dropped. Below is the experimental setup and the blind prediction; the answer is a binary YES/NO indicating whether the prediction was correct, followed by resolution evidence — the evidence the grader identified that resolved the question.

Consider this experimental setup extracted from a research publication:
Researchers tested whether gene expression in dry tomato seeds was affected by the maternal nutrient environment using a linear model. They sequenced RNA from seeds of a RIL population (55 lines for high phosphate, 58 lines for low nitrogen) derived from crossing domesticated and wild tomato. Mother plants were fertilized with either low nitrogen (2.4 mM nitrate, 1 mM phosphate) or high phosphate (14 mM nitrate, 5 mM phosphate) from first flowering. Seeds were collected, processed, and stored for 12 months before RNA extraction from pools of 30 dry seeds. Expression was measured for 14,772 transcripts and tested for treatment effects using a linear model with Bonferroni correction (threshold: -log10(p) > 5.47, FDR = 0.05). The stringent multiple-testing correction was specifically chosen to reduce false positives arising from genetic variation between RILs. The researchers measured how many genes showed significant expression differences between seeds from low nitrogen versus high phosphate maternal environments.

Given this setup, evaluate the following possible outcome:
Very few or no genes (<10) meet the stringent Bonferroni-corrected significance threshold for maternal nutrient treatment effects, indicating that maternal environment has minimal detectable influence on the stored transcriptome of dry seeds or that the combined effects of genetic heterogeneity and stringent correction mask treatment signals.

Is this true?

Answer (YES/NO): NO